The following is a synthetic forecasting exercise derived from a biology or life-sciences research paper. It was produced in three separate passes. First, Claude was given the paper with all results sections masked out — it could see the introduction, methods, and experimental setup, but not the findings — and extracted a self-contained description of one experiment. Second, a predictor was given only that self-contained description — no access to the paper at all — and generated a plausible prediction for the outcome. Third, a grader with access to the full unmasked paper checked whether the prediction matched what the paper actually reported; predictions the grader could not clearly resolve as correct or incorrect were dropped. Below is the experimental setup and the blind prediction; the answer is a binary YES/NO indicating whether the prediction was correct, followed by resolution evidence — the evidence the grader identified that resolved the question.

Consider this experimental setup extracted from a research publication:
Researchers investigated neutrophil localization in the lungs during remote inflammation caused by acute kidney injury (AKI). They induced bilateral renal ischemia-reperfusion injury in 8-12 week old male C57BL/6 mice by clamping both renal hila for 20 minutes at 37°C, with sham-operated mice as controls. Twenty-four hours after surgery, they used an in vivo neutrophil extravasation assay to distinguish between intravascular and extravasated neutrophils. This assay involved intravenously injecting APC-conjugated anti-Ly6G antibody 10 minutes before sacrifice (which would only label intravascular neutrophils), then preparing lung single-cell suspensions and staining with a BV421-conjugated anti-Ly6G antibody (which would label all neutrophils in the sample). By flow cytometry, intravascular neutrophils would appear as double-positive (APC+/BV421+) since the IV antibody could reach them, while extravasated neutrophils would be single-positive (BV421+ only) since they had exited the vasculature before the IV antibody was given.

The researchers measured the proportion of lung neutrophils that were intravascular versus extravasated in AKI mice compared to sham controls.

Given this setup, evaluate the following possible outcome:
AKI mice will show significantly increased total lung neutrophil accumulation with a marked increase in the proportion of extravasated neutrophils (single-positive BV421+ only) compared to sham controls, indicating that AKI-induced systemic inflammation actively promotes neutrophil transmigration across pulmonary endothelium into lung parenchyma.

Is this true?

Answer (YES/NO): NO